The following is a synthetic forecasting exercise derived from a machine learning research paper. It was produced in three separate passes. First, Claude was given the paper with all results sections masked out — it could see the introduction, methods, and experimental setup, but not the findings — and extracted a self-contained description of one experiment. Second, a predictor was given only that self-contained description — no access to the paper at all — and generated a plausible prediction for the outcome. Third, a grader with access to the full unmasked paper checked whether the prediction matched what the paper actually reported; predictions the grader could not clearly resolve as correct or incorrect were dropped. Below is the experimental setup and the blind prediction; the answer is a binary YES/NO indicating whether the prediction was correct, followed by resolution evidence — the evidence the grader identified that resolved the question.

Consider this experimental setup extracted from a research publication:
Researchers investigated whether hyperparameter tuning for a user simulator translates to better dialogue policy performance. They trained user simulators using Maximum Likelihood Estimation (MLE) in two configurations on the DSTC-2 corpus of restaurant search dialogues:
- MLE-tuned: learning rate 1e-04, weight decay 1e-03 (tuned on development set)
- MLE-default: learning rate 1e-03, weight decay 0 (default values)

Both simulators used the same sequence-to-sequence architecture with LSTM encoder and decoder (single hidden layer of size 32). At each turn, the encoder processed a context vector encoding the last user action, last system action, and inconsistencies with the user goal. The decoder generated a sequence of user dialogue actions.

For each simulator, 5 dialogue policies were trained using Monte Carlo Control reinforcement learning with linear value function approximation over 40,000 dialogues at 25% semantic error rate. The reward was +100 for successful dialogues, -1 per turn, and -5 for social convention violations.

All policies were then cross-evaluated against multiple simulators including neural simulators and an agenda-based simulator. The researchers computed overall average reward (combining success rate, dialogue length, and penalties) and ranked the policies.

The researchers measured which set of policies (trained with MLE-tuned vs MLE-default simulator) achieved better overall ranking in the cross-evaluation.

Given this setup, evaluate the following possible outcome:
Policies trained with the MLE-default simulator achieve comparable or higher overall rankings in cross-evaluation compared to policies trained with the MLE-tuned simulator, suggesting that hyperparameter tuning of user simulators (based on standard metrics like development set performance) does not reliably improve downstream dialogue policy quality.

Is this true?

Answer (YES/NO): NO